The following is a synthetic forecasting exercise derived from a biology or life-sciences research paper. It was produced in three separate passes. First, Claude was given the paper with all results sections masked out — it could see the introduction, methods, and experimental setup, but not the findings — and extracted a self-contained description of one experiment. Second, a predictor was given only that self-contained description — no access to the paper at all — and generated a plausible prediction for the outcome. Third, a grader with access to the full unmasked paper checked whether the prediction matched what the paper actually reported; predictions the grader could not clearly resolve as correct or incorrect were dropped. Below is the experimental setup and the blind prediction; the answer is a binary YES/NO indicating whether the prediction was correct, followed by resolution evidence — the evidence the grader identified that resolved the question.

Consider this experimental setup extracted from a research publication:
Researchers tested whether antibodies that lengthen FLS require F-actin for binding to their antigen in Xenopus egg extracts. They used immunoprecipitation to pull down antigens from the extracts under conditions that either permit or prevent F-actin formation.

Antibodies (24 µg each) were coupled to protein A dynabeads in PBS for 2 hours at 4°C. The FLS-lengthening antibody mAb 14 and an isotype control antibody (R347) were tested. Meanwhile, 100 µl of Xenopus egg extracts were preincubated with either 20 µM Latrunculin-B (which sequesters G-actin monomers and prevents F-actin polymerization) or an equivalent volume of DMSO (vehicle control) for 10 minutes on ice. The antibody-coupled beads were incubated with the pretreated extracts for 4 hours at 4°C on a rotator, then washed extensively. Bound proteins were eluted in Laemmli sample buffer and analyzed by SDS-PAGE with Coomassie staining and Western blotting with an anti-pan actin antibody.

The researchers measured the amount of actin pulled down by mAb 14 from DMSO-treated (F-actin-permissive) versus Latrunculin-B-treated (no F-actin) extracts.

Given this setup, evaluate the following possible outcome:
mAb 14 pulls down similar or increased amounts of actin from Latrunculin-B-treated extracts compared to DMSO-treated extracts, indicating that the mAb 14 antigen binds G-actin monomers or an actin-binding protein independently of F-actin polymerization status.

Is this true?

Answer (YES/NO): NO